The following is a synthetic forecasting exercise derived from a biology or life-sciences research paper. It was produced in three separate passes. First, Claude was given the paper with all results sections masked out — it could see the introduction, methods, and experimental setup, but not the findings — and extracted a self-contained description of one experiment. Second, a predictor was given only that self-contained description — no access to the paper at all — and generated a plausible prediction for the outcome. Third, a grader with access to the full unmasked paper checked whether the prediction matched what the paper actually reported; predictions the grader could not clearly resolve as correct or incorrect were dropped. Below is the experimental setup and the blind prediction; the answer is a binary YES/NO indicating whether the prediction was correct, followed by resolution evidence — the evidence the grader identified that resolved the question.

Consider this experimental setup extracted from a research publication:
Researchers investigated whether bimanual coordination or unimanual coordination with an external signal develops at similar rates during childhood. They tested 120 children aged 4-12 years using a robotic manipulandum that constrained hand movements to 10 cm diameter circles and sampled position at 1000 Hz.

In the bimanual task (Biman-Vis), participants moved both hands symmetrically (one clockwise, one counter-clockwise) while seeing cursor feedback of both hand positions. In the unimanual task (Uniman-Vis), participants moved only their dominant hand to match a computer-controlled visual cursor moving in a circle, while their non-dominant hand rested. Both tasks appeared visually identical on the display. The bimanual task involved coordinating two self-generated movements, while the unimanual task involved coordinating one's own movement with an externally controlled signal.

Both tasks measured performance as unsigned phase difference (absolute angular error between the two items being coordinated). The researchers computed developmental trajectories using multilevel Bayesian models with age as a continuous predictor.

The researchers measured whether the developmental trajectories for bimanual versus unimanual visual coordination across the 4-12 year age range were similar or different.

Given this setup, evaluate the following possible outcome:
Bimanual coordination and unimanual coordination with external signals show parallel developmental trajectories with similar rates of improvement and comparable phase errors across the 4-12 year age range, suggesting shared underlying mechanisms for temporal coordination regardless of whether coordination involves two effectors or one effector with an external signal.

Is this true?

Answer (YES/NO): NO